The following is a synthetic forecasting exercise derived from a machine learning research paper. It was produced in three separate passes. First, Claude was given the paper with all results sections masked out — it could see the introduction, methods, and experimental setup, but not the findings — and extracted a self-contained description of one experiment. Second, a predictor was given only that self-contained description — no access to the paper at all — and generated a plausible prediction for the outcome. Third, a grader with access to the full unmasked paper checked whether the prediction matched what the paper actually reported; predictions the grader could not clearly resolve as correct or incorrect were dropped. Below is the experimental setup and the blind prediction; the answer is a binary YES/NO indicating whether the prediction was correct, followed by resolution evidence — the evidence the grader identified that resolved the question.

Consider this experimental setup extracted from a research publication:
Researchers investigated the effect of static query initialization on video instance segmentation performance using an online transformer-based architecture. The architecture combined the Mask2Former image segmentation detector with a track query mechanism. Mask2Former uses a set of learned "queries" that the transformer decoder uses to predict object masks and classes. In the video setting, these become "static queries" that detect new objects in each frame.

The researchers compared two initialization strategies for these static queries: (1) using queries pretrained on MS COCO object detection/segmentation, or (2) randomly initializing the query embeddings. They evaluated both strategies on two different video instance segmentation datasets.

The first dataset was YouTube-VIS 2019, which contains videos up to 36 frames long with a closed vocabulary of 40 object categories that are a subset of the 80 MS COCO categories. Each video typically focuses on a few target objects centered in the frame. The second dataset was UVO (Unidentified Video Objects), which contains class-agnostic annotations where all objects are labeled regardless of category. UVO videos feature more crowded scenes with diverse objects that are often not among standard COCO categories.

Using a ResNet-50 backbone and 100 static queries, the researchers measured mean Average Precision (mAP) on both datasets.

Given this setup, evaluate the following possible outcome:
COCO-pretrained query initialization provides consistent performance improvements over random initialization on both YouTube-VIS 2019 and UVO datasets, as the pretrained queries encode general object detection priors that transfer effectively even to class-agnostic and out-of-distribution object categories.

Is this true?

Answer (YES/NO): NO